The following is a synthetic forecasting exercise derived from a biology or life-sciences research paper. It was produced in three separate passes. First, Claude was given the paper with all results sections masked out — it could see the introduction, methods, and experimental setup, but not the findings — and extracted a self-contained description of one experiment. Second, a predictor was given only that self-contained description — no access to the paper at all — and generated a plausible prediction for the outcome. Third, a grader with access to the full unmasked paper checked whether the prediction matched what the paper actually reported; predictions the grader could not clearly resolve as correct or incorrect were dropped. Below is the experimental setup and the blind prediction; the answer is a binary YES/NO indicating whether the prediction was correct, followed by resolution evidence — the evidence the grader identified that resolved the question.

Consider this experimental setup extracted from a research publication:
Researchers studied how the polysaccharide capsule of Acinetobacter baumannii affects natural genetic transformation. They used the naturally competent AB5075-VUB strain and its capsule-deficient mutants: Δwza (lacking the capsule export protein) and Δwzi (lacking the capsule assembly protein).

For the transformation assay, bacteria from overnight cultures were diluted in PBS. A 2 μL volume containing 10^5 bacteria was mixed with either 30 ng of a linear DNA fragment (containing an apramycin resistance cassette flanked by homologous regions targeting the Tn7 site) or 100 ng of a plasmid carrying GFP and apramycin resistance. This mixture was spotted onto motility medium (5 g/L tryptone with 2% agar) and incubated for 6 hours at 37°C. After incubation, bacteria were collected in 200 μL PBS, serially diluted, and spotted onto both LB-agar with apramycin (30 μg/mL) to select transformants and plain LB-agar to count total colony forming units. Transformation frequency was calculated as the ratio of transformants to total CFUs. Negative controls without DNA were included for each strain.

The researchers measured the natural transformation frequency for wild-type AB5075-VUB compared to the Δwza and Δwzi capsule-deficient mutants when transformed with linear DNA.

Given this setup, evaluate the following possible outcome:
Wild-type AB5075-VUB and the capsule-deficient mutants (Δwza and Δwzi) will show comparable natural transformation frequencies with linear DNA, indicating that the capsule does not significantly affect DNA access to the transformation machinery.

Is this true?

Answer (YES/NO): NO